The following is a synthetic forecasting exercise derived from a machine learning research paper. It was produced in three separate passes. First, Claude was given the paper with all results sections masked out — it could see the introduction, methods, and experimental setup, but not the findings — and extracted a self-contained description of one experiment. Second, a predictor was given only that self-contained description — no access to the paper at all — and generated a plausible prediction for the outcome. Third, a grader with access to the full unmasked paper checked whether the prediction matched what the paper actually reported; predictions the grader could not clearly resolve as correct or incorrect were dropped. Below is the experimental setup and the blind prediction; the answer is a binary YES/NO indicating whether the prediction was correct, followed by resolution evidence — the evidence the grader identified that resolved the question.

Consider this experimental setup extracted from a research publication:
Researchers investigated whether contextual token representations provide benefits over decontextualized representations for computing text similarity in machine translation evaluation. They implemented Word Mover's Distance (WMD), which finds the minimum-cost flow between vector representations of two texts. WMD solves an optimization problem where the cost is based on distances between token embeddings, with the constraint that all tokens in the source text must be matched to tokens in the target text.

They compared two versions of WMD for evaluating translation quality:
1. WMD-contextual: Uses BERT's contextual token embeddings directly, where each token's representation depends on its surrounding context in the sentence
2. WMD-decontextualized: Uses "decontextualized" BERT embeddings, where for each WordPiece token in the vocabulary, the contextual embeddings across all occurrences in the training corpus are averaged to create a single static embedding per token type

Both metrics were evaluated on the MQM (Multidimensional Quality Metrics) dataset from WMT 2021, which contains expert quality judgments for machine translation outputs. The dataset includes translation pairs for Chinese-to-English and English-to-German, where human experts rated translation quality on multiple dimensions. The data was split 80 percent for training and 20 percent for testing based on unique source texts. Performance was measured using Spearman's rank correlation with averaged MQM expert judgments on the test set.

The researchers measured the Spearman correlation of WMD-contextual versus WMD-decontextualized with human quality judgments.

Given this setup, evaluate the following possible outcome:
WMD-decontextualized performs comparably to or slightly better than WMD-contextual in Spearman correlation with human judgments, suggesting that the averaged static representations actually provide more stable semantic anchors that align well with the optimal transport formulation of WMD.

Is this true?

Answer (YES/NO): NO